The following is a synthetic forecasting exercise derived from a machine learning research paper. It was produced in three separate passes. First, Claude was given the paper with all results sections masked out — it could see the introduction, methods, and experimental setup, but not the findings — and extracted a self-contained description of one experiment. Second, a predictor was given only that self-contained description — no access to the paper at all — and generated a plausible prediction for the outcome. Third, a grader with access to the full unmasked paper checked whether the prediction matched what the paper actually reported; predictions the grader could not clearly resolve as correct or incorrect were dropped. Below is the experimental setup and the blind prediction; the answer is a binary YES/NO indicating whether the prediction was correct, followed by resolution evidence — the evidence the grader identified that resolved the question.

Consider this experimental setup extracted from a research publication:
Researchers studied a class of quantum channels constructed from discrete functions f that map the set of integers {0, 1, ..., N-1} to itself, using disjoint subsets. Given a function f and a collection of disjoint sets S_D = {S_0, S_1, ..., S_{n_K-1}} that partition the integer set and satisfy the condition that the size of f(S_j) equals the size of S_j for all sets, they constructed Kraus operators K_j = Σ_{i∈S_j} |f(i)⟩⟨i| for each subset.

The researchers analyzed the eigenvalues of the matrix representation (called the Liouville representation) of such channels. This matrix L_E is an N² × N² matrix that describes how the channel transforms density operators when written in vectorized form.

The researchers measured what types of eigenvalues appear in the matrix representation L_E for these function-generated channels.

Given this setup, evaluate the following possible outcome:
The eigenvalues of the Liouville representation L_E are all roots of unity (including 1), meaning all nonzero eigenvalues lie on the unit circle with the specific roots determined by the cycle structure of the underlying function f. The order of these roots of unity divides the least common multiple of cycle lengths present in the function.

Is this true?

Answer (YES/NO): YES